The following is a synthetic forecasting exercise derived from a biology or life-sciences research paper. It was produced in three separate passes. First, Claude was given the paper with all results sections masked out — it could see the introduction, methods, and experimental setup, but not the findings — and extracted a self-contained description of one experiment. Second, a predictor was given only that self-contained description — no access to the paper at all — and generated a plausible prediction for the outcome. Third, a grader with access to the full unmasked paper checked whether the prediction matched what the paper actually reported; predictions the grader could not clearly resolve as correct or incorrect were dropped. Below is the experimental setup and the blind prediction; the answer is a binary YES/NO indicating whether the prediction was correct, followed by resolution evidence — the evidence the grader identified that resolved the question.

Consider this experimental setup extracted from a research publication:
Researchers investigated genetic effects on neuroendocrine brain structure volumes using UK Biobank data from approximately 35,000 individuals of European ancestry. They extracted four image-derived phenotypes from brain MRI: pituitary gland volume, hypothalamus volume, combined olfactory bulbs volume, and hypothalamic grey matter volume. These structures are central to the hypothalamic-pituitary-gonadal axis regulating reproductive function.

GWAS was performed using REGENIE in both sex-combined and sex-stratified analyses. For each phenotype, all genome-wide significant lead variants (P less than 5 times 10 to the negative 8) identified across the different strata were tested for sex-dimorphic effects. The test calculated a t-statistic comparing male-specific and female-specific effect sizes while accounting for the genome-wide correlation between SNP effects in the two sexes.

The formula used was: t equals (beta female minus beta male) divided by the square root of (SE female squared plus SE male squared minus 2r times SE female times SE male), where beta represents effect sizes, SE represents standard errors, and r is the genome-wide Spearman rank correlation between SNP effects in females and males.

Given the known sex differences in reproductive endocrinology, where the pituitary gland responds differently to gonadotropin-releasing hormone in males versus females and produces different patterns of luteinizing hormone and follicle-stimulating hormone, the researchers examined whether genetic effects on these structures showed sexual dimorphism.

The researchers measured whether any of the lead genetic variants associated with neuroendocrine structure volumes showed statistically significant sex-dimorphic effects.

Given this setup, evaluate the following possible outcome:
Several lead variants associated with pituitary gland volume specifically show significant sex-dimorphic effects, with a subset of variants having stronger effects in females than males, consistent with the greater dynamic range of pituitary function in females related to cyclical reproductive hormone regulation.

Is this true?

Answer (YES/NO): NO